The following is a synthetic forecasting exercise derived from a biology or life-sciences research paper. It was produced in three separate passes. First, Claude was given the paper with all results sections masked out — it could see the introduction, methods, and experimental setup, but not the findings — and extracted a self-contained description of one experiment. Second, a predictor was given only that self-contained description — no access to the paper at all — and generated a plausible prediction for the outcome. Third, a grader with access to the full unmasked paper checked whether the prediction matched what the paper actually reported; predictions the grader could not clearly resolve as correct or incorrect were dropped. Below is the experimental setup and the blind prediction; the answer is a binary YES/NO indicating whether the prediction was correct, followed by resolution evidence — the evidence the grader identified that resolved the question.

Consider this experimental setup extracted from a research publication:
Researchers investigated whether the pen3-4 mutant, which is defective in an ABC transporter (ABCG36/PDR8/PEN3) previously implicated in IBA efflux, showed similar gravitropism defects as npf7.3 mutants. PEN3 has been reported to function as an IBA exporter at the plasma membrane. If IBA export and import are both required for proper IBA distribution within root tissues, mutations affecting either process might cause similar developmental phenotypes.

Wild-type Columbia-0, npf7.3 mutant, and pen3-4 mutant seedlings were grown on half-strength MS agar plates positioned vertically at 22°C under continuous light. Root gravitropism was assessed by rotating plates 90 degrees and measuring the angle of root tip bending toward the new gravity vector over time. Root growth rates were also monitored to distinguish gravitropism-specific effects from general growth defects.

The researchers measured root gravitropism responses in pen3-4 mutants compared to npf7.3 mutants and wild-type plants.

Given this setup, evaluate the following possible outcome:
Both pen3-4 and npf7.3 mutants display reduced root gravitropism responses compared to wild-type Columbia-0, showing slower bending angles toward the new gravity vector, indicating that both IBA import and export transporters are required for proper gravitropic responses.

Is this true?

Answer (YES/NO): NO